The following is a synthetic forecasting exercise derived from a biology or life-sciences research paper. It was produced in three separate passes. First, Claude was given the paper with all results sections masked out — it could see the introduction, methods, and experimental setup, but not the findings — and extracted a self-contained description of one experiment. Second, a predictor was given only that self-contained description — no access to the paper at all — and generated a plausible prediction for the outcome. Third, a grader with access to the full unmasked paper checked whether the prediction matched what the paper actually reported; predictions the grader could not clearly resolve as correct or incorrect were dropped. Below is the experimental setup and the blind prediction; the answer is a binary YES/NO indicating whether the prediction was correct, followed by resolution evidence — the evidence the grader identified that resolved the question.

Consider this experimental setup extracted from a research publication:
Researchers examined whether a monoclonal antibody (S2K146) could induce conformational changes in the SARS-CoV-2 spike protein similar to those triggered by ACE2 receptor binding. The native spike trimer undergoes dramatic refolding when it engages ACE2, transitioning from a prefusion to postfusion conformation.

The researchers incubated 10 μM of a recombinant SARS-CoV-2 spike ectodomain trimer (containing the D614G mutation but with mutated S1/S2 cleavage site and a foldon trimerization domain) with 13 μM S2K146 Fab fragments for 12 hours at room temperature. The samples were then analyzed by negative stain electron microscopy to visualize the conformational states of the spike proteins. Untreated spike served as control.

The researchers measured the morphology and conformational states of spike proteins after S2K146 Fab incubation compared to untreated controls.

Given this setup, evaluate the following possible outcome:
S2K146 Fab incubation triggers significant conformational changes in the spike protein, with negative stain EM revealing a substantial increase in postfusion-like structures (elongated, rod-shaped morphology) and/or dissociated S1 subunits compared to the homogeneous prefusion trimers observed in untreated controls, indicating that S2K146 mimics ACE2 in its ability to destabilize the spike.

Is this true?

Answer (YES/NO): YES